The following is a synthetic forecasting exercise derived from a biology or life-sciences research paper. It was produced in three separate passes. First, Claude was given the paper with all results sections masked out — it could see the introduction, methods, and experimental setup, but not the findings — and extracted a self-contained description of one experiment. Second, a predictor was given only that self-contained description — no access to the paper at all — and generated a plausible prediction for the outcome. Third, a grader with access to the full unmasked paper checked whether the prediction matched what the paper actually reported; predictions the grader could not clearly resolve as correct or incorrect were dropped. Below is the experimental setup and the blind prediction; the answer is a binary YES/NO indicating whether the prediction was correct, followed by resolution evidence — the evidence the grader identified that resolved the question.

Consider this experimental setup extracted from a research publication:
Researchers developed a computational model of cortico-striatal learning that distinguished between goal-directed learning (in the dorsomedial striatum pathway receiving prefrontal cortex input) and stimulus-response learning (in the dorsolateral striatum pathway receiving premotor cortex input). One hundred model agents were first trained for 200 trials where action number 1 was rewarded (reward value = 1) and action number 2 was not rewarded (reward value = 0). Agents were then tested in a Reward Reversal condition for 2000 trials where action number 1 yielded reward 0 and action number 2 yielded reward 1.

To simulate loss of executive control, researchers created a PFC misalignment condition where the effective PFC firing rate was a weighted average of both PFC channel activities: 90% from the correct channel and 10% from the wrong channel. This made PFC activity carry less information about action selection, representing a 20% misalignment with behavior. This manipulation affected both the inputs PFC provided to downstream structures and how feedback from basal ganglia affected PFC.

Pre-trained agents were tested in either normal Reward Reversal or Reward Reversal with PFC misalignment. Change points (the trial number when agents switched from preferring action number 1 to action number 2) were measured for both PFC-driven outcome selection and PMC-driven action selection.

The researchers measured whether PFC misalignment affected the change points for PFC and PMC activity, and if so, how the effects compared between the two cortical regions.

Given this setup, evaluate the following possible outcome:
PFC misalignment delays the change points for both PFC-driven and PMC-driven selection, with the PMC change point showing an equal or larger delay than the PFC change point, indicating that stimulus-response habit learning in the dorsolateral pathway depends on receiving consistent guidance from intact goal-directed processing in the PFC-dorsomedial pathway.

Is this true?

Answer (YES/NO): YES